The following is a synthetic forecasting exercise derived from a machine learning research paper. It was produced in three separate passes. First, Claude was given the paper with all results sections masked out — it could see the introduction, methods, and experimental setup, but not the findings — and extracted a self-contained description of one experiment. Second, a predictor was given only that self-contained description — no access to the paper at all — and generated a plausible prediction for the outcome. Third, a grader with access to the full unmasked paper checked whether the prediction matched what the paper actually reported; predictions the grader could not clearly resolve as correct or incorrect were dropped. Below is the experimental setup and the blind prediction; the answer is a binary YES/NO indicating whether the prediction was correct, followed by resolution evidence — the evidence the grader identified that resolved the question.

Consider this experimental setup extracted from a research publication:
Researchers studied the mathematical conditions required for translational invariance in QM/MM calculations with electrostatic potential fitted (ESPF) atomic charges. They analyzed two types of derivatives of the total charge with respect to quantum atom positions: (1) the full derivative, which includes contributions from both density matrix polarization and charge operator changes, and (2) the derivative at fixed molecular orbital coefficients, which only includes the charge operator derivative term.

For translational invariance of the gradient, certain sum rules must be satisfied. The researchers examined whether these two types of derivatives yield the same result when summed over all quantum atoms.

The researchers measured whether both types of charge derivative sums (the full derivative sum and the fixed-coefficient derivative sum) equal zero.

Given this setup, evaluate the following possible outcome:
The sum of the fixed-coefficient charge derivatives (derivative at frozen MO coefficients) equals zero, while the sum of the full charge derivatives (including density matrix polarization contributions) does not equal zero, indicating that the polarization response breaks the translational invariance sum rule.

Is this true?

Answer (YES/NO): NO